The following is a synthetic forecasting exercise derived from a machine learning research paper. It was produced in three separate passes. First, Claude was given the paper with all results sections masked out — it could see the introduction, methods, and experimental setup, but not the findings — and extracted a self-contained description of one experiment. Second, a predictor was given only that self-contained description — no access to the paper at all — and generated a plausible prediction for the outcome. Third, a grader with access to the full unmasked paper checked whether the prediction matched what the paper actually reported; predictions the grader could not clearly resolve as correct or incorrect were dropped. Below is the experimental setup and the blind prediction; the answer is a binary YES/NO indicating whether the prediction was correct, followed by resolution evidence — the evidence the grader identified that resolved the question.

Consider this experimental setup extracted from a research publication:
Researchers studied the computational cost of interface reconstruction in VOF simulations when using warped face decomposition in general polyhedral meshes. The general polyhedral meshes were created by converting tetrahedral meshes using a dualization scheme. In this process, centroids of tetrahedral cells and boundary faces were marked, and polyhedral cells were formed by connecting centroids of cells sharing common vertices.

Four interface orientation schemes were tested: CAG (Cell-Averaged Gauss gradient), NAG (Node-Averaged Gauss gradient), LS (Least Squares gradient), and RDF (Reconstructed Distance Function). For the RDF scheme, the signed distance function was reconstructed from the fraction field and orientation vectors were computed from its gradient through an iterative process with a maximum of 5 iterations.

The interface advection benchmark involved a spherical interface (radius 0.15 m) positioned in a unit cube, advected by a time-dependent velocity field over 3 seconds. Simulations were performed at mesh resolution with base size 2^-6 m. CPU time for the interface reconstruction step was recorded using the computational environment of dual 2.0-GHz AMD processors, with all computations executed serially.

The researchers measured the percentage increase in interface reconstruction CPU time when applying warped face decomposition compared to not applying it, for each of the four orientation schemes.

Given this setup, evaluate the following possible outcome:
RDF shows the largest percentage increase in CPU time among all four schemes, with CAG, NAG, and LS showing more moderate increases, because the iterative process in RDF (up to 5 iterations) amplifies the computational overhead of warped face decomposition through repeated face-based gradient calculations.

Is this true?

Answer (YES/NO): NO